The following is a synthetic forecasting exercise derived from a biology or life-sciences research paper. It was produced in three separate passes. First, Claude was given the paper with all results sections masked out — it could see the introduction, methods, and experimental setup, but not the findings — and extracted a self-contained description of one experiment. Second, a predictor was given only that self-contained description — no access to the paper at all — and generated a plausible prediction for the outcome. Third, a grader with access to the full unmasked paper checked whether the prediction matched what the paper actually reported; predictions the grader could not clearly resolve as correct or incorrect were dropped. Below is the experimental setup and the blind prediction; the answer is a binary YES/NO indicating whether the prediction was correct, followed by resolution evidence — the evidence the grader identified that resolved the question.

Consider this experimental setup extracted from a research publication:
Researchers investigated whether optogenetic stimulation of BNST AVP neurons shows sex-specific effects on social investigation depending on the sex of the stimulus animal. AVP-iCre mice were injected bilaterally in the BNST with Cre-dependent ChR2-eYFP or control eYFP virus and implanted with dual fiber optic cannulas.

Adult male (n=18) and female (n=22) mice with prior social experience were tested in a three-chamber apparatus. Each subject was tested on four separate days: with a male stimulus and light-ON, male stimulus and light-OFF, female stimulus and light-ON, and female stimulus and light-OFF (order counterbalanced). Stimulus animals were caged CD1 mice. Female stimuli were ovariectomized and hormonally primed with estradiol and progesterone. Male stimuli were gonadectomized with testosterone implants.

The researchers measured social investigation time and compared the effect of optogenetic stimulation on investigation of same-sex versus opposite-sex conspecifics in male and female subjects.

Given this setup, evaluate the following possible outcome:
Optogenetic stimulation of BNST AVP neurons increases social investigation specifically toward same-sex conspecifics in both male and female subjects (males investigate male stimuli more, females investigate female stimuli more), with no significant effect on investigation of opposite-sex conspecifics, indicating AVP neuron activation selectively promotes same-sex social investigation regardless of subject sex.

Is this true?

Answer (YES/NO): NO